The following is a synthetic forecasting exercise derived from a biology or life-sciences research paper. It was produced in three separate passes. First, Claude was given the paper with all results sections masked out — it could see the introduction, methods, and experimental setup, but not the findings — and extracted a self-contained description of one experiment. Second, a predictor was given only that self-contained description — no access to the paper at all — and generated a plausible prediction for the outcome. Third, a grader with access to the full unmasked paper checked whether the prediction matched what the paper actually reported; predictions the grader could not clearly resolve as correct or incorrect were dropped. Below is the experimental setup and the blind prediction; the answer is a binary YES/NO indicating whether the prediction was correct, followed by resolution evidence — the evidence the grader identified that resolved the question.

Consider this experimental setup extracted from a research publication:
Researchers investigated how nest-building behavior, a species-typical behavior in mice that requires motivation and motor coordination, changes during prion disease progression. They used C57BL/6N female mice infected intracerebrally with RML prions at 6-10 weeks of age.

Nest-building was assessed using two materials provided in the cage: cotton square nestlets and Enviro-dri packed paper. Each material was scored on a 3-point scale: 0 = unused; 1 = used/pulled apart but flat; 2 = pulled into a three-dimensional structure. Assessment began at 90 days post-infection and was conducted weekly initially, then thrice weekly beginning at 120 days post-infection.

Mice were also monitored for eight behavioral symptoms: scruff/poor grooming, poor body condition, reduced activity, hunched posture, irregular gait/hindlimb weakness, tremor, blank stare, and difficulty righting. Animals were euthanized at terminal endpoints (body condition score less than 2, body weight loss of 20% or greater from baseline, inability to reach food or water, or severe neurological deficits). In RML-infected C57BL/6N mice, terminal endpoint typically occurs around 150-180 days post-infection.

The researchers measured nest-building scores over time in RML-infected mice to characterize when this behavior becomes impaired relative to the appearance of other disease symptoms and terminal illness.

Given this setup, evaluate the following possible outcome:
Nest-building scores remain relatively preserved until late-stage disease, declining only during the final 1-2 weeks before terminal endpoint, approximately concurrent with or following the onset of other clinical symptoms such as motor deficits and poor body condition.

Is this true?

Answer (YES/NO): NO